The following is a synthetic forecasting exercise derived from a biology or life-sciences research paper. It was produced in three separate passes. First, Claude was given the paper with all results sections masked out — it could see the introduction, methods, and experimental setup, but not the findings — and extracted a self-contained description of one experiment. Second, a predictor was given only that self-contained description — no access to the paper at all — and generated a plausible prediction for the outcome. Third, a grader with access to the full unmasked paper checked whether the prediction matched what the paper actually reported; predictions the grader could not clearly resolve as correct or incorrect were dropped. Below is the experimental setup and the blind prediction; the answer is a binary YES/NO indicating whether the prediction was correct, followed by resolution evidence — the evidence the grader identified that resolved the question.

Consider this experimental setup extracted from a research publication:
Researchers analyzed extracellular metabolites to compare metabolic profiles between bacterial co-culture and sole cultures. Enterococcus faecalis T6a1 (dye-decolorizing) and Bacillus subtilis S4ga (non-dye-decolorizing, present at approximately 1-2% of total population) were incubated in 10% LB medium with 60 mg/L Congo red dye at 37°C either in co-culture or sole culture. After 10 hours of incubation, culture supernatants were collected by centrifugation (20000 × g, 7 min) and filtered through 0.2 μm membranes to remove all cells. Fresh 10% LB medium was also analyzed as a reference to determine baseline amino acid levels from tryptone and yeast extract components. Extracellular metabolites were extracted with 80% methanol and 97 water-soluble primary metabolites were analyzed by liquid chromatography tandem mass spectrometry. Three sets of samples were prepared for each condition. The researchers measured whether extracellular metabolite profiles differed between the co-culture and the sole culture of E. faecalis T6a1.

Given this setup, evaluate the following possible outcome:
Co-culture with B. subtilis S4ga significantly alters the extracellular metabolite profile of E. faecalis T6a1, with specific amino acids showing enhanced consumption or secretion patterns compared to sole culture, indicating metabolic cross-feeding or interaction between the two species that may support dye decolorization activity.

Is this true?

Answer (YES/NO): YES